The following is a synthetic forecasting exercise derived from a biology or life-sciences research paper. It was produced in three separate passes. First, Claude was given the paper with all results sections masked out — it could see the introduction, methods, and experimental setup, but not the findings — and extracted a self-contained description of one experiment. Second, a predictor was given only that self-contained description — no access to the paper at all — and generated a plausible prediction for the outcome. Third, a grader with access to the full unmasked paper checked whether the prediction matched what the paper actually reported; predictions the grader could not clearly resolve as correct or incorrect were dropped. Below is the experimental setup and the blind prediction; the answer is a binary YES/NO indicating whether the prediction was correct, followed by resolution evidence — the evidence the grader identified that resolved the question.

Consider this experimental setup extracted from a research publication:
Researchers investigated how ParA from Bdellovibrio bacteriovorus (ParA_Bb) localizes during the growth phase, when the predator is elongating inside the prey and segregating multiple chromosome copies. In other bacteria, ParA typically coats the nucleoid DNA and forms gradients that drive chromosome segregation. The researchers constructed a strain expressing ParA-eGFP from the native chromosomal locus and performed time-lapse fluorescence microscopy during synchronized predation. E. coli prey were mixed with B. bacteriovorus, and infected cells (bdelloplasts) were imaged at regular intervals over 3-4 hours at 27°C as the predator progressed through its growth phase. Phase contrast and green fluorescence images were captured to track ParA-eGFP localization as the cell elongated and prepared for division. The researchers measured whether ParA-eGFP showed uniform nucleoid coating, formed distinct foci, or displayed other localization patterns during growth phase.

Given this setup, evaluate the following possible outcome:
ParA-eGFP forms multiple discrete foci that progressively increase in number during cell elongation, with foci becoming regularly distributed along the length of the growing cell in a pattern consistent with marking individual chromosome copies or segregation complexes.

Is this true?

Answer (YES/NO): NO